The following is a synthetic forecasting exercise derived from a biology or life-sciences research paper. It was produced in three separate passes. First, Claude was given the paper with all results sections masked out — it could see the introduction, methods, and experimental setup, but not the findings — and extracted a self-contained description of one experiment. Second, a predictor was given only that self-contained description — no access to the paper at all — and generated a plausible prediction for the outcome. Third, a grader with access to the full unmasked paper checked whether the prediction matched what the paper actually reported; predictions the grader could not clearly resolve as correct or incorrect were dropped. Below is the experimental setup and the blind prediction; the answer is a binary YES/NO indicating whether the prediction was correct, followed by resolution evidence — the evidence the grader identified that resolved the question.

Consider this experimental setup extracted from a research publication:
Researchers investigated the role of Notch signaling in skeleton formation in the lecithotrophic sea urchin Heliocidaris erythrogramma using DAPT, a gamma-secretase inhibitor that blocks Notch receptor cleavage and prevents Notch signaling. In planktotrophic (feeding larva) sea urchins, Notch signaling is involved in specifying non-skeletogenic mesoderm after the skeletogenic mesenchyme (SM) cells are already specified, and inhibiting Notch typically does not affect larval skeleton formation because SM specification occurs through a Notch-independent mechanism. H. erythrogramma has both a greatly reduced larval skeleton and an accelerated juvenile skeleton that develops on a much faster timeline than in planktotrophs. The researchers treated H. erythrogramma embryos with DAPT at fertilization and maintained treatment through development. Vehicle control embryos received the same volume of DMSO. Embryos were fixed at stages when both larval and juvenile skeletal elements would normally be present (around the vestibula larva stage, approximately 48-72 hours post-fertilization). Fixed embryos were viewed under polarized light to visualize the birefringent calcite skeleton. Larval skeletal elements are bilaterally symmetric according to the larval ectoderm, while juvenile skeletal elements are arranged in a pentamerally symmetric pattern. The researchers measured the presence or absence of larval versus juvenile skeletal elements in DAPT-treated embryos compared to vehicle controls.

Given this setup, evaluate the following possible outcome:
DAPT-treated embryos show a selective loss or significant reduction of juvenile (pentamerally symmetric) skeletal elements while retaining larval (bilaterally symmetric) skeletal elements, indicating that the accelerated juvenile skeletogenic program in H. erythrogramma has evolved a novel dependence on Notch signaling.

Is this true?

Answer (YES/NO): NO